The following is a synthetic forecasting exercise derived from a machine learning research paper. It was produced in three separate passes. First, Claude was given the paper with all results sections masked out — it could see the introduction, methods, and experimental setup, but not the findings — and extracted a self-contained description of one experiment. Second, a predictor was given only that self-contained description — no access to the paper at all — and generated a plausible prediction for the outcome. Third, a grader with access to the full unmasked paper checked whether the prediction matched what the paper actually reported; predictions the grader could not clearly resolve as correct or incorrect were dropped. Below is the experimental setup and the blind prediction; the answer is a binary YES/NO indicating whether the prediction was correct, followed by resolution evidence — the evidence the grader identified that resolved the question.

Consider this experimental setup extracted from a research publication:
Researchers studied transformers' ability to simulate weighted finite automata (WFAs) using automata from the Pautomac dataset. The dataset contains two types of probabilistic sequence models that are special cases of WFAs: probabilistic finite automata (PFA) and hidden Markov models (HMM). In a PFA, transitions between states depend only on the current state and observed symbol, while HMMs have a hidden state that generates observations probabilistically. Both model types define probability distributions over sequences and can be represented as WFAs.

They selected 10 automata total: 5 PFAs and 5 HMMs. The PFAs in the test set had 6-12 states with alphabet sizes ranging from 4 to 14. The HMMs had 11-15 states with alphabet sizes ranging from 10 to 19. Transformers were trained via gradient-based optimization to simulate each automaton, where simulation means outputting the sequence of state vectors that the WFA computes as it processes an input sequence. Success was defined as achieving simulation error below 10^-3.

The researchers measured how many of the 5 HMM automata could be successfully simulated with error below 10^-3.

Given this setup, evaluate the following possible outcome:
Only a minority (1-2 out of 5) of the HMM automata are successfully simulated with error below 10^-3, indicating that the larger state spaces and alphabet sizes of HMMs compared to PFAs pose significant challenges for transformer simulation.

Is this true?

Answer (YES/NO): NO